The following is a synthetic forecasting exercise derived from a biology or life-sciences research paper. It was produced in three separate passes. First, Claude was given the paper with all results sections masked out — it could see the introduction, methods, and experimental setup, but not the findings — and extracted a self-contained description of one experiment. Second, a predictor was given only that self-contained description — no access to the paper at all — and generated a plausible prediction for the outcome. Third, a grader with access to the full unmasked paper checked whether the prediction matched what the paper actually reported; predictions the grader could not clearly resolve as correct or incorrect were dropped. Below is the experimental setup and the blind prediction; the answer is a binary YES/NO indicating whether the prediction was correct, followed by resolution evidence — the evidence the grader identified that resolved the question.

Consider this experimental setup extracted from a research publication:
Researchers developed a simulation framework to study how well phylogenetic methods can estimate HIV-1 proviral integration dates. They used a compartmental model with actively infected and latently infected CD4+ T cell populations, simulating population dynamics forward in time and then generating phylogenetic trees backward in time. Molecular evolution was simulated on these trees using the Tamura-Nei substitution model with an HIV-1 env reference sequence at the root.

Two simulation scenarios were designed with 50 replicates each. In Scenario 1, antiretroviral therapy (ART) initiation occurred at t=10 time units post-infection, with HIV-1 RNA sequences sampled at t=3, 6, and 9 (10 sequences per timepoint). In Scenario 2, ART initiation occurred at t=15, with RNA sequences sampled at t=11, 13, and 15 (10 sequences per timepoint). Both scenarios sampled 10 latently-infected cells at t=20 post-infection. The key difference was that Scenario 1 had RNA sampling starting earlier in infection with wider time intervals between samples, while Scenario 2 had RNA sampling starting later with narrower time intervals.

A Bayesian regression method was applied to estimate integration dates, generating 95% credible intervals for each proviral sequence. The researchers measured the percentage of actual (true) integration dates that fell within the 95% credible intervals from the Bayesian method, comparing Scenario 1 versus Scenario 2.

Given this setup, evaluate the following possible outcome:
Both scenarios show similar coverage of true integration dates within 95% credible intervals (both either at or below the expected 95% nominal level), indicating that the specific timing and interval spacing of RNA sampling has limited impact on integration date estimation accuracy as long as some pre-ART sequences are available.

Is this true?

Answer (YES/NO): NO